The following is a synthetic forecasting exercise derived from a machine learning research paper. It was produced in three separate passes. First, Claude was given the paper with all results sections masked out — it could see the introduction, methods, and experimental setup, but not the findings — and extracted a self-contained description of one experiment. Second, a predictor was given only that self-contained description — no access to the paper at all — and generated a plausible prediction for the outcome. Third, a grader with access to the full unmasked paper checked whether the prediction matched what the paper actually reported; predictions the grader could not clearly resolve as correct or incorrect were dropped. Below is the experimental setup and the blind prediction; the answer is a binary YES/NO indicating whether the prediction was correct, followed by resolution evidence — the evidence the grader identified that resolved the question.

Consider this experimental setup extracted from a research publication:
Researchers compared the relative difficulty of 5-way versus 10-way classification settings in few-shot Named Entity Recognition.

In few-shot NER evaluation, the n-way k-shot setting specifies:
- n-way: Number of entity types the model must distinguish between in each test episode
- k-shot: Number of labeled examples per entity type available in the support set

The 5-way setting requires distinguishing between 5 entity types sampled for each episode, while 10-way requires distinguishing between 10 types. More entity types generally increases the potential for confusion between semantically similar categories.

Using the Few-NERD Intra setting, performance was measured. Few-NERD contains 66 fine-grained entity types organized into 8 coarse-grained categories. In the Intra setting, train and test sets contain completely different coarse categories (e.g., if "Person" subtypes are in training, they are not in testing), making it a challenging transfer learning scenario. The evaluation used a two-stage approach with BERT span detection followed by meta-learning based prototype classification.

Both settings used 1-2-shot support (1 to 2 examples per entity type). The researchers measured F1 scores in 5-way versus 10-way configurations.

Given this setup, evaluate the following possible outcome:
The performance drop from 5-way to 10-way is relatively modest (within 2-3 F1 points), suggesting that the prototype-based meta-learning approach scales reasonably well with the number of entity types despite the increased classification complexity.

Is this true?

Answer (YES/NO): NO